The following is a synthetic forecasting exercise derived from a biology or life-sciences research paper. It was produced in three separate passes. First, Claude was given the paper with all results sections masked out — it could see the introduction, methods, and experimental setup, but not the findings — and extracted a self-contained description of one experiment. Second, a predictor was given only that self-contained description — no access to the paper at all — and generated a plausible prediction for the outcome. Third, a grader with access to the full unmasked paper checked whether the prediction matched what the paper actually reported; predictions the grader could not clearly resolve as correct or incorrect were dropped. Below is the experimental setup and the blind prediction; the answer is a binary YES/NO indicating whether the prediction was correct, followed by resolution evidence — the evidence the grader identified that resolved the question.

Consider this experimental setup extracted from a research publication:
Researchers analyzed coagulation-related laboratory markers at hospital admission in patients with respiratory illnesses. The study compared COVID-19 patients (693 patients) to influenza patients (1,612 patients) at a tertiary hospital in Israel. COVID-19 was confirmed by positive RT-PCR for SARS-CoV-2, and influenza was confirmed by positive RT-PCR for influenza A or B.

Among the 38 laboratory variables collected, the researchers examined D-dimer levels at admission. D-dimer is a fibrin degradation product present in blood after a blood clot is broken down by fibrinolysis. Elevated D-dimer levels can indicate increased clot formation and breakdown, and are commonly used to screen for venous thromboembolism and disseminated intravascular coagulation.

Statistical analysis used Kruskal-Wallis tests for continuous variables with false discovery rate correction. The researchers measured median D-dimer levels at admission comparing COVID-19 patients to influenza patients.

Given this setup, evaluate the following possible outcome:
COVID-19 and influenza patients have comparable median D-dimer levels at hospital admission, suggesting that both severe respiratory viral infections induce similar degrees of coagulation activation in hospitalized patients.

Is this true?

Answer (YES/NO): NO